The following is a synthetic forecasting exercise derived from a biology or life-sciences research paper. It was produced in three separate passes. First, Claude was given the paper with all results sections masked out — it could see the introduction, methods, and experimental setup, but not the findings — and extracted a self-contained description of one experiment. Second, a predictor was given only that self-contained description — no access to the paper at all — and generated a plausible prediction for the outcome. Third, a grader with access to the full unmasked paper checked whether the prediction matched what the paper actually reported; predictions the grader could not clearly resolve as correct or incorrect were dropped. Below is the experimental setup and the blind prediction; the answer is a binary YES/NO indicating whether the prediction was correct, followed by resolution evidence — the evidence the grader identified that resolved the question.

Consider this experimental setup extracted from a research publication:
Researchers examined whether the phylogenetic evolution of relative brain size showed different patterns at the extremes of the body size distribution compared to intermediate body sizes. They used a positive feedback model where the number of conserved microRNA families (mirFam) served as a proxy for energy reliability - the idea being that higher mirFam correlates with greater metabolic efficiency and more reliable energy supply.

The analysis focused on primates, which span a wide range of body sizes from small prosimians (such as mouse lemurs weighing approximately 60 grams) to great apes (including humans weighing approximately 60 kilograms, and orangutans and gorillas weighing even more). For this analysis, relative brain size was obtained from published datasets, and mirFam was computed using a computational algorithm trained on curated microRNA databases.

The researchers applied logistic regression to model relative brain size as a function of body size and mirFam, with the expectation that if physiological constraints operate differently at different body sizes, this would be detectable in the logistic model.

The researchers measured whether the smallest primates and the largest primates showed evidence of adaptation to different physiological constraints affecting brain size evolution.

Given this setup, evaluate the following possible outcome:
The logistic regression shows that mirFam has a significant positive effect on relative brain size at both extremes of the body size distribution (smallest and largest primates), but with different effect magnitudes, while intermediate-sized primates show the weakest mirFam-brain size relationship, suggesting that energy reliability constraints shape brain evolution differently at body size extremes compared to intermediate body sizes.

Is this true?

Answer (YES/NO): NO